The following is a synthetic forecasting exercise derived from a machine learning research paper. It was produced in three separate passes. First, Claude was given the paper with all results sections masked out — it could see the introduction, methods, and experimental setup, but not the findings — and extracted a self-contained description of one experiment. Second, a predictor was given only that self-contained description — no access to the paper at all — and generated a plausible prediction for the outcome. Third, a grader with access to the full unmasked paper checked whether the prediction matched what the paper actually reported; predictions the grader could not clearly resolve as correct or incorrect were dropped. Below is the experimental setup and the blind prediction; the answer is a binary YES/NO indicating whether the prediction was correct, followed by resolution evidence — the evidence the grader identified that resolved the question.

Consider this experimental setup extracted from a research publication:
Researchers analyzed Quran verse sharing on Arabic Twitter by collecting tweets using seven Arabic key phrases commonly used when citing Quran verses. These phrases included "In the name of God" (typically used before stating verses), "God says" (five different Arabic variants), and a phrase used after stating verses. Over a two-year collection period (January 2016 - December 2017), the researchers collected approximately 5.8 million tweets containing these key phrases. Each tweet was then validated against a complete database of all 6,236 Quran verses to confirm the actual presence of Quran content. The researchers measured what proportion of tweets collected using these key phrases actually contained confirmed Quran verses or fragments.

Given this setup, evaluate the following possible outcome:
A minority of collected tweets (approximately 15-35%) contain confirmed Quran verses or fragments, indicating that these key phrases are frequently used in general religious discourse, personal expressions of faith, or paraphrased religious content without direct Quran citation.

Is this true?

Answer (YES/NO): NO